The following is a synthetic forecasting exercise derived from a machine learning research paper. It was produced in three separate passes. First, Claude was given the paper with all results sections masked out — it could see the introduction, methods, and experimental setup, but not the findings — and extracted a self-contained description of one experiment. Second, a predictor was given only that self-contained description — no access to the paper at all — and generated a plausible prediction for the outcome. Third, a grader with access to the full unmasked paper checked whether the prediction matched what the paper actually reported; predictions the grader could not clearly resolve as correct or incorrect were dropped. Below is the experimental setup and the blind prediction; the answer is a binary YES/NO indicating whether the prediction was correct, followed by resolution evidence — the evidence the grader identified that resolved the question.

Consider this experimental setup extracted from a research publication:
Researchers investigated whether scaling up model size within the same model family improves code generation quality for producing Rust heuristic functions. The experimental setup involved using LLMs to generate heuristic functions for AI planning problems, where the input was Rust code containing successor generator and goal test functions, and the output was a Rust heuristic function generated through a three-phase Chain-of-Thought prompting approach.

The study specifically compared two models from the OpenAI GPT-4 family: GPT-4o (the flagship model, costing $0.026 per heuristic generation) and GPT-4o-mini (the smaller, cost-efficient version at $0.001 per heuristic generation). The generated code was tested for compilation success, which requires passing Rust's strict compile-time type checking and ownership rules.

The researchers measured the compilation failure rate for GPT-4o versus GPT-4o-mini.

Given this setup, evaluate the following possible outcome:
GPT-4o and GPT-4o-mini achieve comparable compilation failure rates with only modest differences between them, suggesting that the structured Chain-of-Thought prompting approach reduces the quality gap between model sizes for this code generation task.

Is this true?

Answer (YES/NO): NO